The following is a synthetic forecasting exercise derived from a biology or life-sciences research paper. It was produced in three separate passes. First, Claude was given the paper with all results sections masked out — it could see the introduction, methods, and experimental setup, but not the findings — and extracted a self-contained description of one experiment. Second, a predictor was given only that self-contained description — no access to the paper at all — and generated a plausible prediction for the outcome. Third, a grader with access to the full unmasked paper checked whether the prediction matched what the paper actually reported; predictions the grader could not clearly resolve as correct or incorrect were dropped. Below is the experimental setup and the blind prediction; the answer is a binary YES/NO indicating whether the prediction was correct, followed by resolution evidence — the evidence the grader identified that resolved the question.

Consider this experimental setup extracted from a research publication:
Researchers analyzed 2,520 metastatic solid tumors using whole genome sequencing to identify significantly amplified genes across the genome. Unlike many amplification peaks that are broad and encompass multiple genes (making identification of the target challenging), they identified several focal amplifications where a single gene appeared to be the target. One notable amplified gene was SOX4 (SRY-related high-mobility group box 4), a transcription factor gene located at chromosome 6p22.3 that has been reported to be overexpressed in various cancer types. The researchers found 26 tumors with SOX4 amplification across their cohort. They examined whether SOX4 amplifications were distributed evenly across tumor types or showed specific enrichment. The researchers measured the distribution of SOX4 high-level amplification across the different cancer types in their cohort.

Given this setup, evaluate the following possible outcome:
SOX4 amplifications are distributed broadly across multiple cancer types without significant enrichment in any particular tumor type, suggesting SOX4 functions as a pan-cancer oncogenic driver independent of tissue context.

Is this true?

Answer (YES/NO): NO